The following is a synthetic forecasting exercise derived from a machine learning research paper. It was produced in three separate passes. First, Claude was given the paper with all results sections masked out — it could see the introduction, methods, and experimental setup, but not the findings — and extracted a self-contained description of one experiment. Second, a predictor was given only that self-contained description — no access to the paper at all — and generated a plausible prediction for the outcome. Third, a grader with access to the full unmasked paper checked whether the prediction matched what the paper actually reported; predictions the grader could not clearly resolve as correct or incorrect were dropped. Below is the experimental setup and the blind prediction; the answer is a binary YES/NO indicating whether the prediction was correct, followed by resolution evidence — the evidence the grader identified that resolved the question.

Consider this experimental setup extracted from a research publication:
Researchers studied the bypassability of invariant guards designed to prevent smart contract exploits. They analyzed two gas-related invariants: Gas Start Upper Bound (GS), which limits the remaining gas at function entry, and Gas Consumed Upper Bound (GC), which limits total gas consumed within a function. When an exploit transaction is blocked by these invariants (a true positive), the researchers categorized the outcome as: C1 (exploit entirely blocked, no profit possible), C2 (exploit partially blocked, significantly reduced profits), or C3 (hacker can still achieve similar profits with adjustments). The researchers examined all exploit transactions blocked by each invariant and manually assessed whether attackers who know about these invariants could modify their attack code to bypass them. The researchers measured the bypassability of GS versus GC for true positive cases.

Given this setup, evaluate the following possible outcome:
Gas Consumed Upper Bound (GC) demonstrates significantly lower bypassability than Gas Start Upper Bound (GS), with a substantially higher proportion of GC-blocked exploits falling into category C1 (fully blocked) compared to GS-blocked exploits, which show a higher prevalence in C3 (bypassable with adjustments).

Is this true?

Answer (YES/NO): YES